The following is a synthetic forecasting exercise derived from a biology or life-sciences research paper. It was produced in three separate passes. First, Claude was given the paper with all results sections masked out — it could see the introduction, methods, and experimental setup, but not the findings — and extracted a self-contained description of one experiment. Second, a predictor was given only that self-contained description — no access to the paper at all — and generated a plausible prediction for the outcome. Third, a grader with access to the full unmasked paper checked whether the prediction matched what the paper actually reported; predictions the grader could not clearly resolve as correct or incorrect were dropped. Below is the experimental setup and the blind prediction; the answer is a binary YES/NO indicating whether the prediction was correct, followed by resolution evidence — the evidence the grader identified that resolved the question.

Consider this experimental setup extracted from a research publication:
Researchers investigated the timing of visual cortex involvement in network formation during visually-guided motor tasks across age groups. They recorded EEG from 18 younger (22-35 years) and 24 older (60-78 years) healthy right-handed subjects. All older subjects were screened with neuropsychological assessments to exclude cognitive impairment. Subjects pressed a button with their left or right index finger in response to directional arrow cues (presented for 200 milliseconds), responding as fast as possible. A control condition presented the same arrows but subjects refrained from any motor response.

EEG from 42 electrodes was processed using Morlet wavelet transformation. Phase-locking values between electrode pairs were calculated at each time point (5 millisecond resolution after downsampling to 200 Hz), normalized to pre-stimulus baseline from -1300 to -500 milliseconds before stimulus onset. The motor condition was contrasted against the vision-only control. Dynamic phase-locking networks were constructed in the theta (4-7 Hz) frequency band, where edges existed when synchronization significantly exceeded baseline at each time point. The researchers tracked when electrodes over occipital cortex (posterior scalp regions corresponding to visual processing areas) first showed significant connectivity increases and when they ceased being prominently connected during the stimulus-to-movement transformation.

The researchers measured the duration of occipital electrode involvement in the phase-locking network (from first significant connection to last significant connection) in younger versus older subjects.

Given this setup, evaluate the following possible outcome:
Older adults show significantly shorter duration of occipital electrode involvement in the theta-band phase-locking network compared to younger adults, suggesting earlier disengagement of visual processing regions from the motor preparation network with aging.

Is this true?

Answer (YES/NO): NO